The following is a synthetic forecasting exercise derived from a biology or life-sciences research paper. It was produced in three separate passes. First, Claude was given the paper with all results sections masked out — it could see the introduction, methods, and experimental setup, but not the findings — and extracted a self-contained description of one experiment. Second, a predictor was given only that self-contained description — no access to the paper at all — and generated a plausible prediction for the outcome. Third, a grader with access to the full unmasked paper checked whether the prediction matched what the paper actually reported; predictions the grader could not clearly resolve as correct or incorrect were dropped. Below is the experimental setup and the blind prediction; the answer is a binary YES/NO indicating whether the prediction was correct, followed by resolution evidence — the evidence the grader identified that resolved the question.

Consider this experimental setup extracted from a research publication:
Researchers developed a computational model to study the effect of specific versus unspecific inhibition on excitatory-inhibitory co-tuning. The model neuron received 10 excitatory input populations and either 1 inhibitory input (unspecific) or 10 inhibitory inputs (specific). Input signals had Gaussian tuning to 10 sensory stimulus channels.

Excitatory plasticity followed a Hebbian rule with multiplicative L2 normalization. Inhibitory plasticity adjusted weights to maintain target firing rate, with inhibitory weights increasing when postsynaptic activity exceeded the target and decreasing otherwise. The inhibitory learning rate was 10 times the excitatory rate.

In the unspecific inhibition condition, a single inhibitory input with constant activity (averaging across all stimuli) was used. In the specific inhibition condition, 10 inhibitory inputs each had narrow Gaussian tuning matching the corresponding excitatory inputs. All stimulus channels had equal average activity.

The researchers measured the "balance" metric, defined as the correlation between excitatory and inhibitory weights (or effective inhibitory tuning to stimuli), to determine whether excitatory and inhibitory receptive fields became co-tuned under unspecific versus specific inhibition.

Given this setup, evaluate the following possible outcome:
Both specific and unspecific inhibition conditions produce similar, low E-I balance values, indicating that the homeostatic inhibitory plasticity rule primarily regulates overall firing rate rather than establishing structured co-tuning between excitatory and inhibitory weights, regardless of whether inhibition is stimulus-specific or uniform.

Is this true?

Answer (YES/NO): NO